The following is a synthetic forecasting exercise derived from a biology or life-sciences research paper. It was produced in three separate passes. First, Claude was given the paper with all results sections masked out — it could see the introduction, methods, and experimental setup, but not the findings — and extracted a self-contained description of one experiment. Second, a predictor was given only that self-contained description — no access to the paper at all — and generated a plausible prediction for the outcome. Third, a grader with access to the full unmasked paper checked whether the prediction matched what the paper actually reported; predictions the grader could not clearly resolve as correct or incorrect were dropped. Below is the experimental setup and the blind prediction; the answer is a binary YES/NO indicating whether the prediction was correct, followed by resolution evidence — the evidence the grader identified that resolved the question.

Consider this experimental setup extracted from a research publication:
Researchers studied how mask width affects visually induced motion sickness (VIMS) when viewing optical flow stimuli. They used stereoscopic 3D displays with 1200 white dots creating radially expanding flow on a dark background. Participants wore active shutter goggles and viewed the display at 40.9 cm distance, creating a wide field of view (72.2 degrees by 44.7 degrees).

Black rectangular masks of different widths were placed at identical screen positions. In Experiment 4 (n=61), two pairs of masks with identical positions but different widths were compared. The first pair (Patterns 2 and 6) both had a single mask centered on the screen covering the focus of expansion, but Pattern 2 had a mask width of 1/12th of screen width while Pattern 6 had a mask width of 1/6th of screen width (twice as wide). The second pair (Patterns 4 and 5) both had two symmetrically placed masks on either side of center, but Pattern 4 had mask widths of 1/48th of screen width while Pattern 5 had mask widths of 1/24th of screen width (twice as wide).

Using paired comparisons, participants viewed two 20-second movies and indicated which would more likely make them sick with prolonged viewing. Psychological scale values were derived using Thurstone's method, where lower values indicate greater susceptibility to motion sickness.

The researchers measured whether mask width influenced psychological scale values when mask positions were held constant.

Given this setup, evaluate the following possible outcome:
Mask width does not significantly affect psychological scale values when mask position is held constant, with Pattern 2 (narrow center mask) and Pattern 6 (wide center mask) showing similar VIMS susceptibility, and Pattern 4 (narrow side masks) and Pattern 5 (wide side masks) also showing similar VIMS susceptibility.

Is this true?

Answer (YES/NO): NO